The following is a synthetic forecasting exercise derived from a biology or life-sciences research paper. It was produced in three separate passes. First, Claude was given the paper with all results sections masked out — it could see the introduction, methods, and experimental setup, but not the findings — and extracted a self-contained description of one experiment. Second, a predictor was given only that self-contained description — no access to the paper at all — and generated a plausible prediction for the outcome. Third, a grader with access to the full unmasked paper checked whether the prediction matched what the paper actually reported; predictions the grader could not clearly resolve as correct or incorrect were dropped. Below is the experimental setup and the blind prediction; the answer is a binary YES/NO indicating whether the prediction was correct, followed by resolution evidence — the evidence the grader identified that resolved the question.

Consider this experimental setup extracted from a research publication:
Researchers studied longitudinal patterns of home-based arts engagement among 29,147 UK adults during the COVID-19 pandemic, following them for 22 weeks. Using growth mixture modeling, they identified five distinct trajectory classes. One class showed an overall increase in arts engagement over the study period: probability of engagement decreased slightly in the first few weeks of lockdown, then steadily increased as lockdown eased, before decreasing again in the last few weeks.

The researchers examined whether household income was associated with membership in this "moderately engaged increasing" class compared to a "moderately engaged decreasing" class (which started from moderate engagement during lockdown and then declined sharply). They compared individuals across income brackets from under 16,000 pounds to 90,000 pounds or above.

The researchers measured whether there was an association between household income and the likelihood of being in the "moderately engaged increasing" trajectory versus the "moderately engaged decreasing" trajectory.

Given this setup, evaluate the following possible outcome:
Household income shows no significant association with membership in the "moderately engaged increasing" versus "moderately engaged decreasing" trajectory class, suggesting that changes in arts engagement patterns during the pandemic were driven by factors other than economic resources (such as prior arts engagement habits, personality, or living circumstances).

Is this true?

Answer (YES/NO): NO